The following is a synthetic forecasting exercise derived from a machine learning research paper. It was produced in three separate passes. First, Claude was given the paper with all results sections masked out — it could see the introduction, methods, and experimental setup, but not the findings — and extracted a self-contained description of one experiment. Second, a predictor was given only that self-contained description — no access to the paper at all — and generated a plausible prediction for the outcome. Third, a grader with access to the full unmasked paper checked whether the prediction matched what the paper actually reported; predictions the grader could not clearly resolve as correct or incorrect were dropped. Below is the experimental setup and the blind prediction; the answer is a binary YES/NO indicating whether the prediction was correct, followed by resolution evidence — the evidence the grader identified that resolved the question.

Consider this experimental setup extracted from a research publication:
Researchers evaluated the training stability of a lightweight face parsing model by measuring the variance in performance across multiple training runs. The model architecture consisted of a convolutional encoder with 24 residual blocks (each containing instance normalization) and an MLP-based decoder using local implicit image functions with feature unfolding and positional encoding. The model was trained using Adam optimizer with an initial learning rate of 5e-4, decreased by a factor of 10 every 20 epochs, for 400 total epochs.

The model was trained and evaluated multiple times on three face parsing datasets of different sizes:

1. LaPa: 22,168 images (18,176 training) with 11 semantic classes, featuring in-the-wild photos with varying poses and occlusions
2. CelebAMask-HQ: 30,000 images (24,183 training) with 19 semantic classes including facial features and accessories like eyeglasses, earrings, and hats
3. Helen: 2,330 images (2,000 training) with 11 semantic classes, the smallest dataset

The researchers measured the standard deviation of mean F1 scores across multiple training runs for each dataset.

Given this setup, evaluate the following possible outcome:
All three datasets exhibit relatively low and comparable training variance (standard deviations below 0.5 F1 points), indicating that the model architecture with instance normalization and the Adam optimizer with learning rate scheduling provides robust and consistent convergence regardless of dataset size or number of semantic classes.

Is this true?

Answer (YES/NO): NO